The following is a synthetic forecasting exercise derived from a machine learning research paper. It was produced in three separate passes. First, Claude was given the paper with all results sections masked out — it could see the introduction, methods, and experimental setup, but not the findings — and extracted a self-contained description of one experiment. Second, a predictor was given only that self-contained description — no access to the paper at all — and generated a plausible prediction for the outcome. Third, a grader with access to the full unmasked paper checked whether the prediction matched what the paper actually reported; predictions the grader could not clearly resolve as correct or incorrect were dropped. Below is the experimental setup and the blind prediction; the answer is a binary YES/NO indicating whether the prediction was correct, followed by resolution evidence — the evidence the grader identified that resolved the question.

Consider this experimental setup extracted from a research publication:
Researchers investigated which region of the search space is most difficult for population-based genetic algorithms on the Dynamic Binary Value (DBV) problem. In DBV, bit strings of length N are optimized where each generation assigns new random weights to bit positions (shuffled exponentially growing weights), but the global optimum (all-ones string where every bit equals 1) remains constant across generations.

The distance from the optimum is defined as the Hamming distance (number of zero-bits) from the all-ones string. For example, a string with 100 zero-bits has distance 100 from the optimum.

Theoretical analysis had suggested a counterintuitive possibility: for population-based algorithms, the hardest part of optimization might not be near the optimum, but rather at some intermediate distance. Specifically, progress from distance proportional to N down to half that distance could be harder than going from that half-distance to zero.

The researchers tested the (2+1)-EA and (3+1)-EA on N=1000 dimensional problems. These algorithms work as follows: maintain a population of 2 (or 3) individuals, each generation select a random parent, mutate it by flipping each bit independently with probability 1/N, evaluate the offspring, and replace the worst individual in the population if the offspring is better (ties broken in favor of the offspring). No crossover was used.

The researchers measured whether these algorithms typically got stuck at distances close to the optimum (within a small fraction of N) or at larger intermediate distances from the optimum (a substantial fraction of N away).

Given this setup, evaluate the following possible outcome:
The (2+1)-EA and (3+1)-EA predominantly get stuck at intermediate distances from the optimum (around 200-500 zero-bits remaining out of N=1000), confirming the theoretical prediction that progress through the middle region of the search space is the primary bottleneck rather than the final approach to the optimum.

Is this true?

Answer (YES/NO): NO